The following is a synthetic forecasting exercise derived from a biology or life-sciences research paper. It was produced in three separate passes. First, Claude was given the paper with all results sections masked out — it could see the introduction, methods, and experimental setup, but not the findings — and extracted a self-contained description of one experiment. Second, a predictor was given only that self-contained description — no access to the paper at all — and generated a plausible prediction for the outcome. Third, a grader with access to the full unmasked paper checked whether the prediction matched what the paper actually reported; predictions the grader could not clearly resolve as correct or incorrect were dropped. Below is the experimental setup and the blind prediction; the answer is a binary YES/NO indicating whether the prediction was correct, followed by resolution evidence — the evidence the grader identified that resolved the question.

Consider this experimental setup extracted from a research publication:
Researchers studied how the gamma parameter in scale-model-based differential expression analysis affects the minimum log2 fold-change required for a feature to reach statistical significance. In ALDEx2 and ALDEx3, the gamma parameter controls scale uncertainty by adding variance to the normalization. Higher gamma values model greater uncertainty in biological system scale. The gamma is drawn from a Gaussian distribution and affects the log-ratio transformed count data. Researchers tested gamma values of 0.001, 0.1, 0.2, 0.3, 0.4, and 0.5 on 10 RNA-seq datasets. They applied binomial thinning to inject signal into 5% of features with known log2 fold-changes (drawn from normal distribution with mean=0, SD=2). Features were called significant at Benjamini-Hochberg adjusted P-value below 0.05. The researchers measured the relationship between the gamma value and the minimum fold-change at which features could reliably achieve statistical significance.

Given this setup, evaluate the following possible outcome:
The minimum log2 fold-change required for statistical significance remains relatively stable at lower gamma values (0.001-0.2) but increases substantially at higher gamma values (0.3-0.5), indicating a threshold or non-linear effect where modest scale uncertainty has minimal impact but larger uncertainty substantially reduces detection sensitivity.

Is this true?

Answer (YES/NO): NO